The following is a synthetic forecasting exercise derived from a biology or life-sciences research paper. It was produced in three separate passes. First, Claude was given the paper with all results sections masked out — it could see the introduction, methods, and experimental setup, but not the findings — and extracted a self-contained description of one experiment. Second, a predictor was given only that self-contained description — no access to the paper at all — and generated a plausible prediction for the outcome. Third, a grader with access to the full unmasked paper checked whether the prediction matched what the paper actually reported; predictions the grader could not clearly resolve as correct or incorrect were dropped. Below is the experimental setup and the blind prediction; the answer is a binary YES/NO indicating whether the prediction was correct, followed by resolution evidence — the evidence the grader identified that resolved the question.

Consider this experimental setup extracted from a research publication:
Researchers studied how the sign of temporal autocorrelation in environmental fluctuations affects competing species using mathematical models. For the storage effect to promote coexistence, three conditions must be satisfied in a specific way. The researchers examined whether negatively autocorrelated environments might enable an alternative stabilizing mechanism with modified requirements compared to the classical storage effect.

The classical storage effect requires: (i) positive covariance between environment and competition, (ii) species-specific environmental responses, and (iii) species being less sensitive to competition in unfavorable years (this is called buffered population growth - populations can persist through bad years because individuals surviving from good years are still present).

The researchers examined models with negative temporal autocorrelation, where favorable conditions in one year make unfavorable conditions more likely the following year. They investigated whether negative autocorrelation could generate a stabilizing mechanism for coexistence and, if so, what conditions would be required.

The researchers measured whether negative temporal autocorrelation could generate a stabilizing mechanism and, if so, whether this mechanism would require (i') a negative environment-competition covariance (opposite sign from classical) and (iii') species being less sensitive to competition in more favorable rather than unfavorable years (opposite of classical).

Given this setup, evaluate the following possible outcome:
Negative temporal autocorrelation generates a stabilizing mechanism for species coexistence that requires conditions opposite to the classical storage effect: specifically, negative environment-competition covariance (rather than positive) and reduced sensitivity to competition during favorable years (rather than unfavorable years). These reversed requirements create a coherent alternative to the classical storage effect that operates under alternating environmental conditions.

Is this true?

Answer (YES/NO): YES